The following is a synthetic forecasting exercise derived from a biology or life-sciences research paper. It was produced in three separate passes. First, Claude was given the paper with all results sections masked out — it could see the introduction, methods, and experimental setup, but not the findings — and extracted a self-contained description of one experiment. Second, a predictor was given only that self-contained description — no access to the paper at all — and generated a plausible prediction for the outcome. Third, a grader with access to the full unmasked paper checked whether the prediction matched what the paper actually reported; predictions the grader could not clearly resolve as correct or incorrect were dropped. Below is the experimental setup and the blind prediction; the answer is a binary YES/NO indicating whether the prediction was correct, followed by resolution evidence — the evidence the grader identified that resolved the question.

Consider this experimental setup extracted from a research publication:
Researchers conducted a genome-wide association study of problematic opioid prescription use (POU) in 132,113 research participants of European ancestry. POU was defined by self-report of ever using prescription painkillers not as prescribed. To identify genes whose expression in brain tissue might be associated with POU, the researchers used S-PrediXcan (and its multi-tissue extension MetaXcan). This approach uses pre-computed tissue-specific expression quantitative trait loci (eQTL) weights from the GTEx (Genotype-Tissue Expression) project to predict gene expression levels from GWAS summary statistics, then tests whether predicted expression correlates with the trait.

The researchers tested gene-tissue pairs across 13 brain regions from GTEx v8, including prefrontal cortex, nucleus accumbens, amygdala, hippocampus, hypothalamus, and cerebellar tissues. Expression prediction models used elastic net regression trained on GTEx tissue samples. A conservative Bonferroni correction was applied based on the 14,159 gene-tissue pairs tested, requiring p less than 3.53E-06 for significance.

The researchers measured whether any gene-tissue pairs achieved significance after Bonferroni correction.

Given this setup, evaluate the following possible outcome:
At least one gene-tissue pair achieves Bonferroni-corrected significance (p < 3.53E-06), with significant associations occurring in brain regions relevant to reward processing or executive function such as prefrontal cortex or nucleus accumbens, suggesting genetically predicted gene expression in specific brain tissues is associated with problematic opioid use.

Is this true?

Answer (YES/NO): NO